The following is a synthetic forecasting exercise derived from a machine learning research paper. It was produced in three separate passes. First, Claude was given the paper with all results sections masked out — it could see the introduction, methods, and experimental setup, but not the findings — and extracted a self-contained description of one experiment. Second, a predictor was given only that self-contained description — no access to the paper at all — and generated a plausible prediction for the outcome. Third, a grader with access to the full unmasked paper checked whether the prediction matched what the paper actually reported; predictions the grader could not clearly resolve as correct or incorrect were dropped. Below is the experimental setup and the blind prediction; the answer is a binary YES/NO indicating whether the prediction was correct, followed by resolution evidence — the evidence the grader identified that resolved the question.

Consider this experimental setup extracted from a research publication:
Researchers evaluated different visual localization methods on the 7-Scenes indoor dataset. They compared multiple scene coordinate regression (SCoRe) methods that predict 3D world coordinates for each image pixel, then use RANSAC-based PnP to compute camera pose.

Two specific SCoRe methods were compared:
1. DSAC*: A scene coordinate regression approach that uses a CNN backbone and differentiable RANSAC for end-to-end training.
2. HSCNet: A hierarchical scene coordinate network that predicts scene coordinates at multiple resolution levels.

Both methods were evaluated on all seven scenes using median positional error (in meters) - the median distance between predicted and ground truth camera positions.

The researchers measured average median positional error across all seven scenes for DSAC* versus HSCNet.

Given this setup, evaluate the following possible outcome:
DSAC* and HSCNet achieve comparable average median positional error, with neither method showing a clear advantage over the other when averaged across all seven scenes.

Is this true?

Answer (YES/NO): NO